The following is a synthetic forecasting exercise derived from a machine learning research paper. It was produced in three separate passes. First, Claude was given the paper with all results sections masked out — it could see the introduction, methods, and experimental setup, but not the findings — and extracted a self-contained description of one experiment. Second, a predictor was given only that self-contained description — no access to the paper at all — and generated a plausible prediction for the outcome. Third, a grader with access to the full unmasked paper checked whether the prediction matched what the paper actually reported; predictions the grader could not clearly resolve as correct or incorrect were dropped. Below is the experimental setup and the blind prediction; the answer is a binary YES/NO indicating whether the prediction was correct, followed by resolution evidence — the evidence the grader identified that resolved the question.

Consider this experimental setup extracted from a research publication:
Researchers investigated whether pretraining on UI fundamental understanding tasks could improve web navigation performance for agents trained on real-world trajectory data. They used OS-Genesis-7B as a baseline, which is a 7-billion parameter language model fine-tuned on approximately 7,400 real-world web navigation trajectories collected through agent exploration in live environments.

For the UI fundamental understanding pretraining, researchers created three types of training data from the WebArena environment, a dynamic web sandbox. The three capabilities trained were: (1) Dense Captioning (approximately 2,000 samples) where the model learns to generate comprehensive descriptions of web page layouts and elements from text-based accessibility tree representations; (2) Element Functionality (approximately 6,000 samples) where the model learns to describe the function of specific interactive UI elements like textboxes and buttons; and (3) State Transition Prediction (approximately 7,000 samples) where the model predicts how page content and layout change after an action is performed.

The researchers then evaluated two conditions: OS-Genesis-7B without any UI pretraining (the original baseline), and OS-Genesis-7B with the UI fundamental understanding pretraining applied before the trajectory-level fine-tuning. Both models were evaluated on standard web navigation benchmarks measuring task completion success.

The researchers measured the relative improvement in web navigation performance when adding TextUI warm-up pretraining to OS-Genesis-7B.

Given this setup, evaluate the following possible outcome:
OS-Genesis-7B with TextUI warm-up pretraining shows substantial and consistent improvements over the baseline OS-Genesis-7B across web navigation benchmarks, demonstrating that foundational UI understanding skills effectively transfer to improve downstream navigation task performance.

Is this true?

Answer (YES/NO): NO